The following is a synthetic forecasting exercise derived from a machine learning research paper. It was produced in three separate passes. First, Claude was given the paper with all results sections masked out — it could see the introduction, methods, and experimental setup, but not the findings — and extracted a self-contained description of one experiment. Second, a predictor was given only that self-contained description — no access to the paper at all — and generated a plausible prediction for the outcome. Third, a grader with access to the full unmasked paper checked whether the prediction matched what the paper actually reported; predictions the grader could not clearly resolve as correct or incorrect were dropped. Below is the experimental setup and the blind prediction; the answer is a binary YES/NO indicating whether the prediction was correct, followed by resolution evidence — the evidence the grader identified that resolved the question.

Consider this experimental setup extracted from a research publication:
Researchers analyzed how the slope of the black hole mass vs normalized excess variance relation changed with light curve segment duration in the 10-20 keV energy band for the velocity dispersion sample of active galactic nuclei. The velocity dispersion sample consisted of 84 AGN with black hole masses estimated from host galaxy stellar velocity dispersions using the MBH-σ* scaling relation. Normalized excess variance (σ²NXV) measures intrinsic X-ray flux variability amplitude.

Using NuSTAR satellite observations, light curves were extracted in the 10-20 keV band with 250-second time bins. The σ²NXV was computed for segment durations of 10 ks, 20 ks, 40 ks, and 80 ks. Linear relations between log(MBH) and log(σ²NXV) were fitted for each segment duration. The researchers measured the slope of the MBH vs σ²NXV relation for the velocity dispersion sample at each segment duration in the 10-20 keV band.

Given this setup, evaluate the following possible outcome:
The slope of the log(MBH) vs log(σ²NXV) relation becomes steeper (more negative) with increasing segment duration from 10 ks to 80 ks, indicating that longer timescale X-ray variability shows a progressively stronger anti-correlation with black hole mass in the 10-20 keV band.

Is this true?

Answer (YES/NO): YES